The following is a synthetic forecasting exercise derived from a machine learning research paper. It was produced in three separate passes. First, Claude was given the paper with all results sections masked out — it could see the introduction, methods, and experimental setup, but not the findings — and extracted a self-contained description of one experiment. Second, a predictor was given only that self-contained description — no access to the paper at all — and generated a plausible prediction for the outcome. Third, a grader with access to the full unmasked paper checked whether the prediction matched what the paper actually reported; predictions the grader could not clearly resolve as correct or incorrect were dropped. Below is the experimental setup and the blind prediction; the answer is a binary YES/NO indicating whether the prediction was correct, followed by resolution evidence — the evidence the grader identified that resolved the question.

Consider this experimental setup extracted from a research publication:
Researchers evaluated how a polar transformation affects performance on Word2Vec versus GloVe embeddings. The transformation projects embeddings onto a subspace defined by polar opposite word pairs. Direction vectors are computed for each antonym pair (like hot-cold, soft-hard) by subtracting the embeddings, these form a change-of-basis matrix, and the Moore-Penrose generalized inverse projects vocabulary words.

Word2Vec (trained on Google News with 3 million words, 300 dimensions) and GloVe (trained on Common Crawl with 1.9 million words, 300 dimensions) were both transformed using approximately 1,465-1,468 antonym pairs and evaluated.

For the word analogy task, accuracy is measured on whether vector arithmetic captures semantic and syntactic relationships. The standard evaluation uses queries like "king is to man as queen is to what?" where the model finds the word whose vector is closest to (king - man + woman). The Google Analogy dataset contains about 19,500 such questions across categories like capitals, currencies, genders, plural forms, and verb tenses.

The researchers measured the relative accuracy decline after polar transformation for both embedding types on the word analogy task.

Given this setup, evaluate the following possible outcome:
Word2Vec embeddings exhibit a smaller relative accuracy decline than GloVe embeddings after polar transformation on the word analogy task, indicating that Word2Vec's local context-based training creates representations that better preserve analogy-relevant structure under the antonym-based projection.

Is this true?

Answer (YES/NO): NO